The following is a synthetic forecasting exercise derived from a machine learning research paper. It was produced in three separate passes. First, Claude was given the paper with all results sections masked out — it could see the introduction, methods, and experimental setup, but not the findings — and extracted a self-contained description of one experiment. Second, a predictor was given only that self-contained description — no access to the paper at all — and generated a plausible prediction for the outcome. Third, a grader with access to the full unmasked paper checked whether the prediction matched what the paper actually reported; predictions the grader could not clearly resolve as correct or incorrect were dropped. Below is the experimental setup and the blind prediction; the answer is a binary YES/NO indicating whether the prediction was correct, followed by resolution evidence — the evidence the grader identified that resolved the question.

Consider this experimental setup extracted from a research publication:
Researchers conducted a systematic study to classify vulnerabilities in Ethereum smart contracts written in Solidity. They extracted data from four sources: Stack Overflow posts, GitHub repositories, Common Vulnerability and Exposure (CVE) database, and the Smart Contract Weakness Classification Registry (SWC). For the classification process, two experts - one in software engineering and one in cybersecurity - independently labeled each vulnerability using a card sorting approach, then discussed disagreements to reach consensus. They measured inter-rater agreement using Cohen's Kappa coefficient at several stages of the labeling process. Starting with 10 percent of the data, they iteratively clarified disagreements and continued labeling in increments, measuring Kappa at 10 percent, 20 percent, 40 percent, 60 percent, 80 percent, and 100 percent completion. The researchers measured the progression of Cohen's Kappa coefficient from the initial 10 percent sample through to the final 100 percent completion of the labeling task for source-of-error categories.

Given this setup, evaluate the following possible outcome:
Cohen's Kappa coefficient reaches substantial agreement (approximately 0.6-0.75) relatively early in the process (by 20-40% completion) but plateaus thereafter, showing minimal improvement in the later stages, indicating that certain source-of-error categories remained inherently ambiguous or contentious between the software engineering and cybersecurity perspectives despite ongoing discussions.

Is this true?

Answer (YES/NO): NO